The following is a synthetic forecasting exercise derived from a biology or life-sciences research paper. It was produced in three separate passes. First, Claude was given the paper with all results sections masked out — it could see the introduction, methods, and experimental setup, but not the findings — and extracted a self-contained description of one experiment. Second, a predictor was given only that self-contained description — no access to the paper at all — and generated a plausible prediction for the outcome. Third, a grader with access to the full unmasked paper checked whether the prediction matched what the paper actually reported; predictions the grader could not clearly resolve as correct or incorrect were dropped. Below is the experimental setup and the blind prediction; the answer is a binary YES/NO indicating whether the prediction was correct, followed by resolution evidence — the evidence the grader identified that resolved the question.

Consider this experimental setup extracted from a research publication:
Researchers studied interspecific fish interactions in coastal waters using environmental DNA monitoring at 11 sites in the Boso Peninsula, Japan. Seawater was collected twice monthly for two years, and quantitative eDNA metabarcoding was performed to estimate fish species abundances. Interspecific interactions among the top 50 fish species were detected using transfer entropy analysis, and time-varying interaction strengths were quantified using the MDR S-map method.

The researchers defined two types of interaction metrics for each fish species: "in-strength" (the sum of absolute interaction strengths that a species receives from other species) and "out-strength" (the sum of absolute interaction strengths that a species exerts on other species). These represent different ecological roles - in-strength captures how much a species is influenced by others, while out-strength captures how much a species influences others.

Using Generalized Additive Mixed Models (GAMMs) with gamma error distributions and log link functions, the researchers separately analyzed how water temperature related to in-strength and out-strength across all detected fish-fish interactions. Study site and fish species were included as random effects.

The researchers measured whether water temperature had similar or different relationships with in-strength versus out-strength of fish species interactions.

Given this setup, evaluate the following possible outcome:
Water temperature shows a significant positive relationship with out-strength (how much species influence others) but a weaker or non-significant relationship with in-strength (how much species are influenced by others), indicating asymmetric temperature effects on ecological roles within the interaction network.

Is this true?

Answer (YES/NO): NO